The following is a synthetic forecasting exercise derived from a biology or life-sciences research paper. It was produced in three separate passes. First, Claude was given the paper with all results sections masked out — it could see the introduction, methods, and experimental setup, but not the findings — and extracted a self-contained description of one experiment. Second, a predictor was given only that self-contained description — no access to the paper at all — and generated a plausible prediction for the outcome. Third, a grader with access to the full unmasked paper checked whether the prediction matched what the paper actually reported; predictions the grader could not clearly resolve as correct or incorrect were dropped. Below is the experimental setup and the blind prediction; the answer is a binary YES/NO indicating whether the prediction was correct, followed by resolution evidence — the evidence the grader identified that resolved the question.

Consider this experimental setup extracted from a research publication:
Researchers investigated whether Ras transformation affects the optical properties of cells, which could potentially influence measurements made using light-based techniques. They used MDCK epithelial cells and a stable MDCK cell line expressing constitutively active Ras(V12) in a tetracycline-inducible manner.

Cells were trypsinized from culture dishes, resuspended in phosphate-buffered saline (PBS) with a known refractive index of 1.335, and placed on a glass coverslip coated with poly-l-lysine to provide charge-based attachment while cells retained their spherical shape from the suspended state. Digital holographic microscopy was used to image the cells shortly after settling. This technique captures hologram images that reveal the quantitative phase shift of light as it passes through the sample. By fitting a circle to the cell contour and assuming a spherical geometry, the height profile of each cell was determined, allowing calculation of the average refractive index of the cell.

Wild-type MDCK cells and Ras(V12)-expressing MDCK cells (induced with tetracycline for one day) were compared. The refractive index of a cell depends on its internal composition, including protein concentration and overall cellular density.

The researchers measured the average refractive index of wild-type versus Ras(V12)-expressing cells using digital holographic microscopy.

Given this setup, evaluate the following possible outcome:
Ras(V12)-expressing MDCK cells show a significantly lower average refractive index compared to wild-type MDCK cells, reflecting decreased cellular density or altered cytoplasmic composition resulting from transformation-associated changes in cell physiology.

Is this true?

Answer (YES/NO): YES